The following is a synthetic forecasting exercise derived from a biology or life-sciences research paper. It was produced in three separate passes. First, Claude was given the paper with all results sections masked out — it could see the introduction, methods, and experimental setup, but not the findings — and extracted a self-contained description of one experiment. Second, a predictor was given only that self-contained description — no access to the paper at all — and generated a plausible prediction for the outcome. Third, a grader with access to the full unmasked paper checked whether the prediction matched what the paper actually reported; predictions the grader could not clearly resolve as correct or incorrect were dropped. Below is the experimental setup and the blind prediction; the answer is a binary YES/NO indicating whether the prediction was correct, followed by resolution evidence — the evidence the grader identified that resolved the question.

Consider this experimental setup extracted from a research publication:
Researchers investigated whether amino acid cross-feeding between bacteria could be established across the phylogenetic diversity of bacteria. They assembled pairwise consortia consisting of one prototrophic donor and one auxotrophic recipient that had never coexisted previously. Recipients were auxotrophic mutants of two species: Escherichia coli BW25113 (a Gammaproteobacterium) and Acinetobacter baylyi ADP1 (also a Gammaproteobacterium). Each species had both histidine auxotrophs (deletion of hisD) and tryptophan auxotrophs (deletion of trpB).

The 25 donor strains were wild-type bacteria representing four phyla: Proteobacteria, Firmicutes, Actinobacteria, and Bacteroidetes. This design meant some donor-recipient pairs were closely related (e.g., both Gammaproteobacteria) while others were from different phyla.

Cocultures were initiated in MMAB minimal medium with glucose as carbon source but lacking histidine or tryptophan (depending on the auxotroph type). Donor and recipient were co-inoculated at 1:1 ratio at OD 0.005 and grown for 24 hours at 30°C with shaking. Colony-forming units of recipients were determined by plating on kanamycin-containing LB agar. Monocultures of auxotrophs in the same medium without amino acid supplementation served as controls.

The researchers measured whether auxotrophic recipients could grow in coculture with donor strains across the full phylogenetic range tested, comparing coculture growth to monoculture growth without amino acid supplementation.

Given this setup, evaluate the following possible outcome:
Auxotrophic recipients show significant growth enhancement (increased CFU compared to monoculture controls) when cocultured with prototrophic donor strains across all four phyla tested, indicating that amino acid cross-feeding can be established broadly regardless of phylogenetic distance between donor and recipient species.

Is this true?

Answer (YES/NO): YES